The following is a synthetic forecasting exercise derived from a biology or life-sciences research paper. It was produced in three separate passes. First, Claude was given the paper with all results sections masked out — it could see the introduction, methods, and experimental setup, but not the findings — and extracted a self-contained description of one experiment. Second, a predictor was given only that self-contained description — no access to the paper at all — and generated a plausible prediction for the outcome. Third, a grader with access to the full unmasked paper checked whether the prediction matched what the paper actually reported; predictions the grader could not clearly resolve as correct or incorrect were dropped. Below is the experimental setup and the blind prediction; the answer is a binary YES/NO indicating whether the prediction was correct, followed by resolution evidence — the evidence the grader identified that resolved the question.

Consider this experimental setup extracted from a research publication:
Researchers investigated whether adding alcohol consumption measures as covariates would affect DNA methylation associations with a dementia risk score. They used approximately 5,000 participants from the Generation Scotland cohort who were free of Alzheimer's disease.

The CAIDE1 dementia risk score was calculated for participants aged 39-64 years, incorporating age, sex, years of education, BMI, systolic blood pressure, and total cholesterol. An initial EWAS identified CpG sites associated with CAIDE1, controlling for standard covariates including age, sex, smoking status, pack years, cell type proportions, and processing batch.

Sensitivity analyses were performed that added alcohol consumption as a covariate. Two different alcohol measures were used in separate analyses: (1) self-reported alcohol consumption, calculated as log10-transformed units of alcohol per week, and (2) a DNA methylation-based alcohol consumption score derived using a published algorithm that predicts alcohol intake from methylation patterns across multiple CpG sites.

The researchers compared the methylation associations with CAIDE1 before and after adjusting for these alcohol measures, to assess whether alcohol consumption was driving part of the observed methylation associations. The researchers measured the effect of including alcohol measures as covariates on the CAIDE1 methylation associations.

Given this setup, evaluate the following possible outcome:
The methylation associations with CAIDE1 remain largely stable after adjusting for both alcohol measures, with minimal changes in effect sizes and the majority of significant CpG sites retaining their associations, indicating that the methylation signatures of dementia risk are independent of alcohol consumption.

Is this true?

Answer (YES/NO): YES